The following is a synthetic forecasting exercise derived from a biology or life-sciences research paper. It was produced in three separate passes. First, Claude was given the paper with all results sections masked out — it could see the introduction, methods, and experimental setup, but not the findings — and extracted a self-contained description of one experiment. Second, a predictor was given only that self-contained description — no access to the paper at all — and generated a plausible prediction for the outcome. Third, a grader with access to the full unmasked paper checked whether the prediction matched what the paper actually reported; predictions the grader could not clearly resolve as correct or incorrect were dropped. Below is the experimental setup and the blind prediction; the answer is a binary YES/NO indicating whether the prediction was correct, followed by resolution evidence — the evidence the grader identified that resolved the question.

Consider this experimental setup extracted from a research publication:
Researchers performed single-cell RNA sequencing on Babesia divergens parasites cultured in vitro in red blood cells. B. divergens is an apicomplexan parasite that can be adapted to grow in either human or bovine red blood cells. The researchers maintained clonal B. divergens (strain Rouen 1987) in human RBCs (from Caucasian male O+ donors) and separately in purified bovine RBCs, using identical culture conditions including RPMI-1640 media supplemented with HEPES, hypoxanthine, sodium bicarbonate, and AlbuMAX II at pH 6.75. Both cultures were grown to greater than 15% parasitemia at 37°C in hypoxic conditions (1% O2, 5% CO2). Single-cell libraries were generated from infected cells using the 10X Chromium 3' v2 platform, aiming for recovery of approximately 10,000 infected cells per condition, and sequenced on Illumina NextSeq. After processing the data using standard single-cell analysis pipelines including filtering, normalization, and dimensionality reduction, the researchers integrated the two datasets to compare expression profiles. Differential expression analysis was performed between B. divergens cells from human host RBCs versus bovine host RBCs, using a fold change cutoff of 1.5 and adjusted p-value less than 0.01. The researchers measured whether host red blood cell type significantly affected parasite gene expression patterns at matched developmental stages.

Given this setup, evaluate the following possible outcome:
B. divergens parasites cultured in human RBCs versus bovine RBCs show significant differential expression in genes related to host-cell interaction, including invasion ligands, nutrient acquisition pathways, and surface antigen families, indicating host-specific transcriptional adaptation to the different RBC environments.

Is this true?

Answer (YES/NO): NO